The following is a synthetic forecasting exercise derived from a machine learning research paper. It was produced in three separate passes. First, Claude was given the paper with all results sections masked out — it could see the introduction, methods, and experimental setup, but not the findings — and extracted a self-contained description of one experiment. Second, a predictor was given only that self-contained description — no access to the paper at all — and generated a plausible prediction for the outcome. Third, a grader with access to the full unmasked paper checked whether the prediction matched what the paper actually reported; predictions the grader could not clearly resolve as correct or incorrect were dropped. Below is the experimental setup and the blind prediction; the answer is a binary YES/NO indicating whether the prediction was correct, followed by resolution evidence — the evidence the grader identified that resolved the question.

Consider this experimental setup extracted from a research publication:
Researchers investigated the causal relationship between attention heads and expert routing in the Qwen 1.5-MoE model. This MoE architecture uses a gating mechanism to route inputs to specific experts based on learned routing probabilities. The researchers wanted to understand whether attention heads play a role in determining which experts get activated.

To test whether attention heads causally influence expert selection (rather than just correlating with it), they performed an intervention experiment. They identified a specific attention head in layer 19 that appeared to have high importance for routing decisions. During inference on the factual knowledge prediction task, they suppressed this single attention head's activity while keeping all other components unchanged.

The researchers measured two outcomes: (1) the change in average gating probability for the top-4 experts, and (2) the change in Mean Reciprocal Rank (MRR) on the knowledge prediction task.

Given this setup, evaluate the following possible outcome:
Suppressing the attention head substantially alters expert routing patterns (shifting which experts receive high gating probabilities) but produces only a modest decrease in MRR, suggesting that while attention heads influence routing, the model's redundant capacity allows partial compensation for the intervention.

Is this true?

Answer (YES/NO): NO